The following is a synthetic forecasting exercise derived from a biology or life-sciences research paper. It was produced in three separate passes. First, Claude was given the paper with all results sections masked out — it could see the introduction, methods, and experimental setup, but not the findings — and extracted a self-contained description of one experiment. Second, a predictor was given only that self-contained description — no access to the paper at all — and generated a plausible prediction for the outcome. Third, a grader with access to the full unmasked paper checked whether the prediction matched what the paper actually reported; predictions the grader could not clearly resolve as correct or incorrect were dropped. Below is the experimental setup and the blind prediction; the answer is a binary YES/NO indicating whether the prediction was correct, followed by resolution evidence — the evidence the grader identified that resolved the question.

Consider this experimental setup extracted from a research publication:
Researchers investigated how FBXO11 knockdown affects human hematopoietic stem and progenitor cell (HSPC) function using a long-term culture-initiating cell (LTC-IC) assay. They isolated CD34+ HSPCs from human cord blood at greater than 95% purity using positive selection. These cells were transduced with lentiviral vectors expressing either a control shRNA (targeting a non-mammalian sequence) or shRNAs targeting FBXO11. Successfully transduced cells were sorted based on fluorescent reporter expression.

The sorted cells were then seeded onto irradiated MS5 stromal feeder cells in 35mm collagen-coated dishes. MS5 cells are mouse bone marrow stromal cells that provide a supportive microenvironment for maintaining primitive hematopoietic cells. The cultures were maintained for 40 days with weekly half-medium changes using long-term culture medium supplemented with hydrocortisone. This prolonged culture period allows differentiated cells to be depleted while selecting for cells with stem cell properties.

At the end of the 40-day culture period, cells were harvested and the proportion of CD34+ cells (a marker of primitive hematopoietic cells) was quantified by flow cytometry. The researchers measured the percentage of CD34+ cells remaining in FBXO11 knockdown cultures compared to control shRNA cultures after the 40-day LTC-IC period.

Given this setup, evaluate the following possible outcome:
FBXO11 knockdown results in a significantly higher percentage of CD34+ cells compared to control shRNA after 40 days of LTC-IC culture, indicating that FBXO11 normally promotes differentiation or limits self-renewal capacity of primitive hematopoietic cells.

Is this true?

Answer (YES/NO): YES